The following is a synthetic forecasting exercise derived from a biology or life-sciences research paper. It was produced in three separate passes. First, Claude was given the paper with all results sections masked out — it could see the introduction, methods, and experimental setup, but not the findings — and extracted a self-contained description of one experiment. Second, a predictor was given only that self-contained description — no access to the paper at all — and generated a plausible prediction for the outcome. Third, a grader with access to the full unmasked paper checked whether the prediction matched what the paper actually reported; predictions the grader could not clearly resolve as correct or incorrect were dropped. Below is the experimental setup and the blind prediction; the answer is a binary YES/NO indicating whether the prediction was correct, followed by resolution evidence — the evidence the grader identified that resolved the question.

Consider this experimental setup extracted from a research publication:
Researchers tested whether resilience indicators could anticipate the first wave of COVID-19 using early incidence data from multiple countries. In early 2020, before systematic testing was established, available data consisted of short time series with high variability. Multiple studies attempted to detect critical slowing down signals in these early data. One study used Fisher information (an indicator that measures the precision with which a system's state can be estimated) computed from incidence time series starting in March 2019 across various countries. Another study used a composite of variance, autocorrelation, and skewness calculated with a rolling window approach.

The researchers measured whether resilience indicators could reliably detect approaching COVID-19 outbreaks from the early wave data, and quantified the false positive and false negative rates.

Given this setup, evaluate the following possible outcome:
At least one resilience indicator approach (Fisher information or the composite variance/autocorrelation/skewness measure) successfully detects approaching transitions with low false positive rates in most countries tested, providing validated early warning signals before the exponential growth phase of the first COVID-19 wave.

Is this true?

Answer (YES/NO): NO